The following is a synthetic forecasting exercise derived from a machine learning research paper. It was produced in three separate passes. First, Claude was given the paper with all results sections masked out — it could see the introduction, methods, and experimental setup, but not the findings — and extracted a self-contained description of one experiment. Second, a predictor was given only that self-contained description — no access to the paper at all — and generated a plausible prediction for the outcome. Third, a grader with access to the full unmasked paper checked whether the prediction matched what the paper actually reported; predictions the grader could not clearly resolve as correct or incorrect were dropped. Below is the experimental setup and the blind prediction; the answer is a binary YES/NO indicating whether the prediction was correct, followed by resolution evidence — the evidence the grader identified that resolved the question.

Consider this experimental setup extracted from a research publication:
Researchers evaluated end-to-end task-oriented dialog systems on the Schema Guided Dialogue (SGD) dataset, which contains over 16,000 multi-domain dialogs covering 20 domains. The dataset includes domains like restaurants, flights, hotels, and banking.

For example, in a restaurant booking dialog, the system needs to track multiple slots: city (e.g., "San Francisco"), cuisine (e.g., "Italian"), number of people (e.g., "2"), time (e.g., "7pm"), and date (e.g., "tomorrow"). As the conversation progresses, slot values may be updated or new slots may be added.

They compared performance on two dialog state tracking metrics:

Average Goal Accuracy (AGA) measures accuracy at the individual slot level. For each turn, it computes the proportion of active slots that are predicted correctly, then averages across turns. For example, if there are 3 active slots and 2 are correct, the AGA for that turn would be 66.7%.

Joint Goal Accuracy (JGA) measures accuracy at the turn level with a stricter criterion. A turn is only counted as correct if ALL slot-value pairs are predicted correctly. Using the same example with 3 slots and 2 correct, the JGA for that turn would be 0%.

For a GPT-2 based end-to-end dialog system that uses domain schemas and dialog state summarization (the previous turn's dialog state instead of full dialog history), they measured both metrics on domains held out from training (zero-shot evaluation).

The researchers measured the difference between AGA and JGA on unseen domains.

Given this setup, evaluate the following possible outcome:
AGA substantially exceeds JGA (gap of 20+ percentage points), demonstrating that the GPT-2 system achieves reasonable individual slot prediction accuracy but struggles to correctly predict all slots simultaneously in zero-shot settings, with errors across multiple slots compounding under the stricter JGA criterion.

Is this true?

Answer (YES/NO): YES